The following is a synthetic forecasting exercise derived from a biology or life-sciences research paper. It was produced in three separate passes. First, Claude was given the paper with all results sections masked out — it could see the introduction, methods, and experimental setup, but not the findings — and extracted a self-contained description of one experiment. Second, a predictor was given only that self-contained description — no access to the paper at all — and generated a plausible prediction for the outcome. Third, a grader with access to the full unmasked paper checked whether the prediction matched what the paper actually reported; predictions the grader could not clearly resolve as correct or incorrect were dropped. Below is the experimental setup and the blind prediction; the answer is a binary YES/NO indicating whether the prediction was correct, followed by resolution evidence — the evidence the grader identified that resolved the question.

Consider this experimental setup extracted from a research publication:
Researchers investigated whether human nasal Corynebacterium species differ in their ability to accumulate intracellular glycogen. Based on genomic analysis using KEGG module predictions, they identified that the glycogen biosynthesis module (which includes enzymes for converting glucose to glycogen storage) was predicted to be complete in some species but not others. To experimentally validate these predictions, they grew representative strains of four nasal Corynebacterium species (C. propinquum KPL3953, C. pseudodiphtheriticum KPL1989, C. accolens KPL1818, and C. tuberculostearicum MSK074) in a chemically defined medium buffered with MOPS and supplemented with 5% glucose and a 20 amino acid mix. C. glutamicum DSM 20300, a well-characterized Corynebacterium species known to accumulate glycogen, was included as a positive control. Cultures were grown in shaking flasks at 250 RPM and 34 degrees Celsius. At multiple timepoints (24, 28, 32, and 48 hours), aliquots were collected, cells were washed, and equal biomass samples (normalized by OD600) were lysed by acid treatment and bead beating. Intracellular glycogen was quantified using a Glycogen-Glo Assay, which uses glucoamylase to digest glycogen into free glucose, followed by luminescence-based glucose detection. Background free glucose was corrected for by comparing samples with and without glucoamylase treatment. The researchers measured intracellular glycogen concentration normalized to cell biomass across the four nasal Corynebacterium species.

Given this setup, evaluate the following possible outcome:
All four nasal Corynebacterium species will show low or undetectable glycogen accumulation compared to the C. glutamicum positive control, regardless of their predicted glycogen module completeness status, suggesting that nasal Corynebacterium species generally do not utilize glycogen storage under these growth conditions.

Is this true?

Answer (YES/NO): NO